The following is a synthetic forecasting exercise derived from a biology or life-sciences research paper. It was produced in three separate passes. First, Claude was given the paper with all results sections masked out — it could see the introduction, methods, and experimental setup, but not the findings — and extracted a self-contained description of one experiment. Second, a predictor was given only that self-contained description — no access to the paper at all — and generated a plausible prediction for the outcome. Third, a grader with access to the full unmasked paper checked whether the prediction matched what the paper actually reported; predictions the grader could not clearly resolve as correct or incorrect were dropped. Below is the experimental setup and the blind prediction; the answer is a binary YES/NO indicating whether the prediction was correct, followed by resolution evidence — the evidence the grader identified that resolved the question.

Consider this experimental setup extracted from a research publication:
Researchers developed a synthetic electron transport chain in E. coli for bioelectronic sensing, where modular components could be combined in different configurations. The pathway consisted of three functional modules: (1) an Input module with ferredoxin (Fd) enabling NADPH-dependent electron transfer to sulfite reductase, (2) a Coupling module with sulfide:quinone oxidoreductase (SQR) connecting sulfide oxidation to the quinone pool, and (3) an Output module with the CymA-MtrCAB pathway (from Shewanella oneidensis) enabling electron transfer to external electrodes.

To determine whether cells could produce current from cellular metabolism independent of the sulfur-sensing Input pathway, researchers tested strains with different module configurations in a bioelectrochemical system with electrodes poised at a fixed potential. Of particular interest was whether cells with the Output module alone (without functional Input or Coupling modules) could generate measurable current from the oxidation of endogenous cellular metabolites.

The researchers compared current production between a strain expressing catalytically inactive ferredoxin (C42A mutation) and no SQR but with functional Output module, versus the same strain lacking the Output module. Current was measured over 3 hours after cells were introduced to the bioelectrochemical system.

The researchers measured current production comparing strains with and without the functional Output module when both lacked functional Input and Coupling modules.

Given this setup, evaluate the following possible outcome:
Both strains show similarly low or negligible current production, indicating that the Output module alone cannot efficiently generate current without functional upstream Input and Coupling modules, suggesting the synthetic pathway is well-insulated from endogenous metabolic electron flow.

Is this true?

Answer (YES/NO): NO